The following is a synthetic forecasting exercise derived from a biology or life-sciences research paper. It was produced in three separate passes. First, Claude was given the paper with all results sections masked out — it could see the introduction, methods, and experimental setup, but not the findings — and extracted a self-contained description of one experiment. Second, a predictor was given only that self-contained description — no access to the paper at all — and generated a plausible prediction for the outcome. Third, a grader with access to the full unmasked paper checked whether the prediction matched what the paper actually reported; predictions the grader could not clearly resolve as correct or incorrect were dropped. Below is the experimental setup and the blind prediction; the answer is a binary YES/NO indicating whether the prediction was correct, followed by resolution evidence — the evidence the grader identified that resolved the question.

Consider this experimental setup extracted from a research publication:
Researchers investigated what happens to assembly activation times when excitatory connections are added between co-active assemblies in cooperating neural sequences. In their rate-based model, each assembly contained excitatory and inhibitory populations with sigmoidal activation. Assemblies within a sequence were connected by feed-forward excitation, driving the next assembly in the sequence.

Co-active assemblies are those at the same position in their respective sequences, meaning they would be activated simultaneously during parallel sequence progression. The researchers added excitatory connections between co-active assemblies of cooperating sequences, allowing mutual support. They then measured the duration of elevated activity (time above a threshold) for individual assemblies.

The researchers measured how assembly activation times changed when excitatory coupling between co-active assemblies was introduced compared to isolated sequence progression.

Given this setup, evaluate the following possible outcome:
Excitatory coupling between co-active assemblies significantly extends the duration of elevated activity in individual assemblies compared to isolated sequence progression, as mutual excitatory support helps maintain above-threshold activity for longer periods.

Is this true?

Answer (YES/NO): YES